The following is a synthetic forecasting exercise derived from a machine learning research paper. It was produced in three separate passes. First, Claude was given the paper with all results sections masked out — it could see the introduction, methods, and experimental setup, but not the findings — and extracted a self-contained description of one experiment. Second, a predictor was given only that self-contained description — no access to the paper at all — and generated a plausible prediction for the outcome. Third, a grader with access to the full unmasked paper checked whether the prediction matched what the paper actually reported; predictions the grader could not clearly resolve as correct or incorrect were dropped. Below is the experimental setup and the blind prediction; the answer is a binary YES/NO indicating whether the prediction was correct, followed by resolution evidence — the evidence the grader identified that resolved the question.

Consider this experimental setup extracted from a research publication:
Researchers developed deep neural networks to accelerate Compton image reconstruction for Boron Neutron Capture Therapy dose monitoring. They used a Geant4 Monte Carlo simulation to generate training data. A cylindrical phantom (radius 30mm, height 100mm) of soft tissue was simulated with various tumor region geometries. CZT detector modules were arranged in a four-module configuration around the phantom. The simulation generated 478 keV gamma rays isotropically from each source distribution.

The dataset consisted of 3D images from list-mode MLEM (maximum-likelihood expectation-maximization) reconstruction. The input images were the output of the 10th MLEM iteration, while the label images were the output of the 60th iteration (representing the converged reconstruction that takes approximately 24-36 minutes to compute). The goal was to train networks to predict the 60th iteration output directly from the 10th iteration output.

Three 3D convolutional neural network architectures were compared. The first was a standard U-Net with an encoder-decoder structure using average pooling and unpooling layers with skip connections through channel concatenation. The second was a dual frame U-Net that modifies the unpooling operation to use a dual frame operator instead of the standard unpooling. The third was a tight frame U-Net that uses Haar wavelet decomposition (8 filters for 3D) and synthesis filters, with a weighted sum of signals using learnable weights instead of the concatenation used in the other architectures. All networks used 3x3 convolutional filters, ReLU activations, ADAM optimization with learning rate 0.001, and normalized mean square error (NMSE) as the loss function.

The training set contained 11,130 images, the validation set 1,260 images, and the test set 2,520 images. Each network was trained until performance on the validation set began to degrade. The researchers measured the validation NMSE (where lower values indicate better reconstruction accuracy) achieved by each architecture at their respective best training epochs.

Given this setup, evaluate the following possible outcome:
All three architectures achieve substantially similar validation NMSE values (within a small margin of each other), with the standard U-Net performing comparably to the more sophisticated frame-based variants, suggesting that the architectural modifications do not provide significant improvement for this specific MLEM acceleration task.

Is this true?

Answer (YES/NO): NO